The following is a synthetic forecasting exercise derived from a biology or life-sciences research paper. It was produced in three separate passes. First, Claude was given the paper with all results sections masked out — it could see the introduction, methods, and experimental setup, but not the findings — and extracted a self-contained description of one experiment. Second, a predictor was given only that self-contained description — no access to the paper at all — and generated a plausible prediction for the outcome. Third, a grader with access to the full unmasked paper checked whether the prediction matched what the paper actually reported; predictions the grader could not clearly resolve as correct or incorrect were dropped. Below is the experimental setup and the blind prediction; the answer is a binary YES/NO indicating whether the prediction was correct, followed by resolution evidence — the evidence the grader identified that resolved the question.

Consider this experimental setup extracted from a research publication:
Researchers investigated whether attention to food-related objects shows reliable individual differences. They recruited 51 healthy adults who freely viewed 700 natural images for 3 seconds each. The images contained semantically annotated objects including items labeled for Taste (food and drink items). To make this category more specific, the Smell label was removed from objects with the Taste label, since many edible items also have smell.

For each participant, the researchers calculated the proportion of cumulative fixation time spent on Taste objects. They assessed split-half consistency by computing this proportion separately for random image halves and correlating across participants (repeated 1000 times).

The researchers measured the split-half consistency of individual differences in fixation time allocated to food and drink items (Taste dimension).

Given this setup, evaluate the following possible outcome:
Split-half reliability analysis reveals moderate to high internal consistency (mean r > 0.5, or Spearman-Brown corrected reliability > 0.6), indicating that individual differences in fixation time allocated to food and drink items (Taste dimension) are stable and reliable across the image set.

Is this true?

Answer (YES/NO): YES